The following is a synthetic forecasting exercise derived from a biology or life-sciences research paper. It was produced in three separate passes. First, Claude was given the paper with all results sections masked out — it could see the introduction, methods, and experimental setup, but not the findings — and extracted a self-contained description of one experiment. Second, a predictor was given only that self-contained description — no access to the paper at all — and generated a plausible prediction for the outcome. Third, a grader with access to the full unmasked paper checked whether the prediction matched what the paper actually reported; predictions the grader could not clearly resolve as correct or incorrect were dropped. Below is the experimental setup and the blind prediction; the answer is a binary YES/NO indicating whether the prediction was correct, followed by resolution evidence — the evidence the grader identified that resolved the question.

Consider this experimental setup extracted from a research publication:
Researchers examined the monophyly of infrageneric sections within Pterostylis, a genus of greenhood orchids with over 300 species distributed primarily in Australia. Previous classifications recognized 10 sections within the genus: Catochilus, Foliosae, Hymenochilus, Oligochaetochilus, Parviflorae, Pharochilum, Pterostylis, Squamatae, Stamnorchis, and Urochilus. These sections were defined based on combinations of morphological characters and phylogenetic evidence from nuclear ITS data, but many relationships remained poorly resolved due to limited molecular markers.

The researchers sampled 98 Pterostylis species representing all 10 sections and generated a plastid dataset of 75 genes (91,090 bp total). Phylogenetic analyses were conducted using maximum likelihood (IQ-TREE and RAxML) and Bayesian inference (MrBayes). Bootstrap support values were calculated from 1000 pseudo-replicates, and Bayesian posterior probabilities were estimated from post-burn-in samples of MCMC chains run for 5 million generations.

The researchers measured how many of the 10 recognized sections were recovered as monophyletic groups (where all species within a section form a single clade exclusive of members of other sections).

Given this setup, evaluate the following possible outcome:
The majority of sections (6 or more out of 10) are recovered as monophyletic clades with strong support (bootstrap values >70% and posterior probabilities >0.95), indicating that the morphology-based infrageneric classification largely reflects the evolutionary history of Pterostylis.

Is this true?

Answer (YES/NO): YES